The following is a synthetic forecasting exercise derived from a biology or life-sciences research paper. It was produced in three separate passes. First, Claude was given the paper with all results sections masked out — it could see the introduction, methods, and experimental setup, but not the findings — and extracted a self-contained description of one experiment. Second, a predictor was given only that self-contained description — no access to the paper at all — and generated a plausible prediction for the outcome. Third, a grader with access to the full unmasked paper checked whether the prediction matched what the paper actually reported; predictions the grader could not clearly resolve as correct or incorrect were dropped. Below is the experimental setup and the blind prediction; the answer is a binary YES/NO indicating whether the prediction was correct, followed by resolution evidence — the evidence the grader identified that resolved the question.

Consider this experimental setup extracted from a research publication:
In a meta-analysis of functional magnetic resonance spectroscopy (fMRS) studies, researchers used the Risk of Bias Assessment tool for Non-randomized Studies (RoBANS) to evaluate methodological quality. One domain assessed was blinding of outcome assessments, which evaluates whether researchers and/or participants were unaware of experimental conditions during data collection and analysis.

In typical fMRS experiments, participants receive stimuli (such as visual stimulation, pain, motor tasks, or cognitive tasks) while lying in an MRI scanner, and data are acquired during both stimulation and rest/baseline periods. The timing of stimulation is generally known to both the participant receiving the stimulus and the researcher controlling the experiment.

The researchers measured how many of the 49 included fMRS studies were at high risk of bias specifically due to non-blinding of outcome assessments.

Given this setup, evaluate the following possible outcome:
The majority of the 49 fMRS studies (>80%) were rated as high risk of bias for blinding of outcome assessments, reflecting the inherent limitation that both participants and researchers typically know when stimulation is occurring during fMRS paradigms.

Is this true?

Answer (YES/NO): YES